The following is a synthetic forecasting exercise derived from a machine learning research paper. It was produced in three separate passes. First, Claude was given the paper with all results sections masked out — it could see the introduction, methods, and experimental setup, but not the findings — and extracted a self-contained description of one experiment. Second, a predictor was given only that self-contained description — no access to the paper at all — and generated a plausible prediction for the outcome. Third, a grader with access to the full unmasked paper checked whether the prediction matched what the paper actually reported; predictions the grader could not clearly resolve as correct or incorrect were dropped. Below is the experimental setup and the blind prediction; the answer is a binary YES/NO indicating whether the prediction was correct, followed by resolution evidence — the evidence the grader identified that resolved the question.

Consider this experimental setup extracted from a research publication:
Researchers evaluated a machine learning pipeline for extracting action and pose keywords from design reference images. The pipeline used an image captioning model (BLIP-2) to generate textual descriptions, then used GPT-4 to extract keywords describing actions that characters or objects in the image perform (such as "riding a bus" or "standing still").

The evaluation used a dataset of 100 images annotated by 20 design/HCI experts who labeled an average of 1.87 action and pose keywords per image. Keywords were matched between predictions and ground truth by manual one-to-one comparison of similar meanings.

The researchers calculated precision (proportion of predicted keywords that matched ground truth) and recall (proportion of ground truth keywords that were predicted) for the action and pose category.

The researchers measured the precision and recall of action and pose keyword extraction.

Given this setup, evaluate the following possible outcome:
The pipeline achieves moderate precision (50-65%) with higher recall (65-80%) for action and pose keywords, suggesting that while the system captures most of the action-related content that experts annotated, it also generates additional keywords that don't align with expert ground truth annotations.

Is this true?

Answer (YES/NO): NO